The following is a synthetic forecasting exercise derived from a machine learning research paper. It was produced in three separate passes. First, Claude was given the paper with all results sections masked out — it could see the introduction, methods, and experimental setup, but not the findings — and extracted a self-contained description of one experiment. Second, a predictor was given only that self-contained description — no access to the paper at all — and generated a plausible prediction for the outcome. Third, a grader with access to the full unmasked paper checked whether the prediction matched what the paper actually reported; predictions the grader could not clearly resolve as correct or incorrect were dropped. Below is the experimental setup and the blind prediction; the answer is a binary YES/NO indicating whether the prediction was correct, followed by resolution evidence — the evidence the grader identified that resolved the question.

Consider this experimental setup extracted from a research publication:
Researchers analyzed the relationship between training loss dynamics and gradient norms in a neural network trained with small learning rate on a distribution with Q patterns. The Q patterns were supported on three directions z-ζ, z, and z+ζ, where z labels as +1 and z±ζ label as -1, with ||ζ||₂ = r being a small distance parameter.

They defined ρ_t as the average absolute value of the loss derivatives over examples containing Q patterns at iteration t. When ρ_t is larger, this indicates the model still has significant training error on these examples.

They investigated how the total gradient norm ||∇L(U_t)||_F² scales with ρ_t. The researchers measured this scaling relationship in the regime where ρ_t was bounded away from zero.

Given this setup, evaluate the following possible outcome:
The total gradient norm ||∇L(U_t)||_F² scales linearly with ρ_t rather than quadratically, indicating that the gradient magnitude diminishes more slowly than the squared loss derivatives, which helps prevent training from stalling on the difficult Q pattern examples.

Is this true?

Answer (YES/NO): NO